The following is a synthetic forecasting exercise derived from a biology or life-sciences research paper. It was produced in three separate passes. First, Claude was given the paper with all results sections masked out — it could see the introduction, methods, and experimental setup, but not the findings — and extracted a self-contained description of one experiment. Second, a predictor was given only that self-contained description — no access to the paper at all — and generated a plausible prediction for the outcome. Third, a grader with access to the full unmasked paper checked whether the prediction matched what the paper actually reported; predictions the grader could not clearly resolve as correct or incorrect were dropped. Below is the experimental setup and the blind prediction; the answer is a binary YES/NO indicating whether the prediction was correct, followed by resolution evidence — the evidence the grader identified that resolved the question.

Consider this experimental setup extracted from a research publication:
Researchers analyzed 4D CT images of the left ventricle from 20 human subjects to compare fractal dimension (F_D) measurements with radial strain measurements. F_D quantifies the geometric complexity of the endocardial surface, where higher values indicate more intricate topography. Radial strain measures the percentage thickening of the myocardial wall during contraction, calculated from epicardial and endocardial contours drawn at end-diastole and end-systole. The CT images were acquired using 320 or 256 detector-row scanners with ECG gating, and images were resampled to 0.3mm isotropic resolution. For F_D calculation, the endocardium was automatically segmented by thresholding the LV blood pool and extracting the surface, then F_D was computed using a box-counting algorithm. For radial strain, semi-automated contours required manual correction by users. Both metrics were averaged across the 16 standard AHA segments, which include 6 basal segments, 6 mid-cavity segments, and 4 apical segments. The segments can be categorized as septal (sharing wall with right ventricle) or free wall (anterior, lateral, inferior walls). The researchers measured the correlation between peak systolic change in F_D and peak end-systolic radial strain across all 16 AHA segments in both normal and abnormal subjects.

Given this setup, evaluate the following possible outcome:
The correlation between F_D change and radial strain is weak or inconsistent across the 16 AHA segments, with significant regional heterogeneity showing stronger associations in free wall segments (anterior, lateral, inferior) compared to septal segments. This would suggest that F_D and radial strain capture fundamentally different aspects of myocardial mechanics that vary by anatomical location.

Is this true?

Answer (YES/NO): NO